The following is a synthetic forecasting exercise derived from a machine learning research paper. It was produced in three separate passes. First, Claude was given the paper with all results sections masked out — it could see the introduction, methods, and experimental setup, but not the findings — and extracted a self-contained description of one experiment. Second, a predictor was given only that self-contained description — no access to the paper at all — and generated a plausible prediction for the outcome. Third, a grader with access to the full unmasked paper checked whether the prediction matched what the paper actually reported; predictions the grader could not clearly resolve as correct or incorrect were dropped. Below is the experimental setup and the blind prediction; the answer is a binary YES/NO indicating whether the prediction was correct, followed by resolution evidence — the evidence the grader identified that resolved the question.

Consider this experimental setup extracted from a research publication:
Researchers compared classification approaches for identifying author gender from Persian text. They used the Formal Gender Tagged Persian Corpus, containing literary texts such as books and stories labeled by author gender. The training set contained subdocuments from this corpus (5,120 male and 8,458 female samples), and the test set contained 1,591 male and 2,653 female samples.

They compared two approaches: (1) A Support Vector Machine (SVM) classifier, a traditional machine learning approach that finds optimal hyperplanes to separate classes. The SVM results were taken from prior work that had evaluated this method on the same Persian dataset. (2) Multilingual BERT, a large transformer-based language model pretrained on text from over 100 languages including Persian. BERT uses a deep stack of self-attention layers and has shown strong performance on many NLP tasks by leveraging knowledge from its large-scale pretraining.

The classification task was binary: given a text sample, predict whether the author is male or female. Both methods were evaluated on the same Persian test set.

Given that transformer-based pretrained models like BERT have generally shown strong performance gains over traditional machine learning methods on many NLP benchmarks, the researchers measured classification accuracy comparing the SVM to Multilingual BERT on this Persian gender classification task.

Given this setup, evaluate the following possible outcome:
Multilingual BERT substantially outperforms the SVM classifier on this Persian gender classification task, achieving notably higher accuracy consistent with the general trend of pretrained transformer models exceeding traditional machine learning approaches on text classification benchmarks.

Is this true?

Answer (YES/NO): NO